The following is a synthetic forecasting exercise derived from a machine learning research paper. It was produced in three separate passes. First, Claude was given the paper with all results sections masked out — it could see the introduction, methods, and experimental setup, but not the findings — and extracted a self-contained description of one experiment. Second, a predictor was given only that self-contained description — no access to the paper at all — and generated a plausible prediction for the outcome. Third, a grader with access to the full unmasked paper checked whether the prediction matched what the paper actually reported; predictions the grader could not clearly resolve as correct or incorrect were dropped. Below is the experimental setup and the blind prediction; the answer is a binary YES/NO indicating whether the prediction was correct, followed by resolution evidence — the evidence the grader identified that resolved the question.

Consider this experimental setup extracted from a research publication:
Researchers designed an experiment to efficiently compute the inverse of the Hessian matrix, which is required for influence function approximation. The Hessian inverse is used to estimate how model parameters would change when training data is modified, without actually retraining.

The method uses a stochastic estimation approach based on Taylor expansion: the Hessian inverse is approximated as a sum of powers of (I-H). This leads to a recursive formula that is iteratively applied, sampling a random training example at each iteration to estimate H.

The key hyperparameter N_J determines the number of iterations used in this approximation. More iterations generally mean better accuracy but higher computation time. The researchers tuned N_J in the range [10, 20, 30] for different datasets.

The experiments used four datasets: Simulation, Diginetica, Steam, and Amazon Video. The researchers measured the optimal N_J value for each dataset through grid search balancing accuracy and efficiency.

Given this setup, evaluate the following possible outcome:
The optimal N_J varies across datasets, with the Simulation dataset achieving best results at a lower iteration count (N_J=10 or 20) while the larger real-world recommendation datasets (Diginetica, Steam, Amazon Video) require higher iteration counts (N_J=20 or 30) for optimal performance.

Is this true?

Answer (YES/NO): NO